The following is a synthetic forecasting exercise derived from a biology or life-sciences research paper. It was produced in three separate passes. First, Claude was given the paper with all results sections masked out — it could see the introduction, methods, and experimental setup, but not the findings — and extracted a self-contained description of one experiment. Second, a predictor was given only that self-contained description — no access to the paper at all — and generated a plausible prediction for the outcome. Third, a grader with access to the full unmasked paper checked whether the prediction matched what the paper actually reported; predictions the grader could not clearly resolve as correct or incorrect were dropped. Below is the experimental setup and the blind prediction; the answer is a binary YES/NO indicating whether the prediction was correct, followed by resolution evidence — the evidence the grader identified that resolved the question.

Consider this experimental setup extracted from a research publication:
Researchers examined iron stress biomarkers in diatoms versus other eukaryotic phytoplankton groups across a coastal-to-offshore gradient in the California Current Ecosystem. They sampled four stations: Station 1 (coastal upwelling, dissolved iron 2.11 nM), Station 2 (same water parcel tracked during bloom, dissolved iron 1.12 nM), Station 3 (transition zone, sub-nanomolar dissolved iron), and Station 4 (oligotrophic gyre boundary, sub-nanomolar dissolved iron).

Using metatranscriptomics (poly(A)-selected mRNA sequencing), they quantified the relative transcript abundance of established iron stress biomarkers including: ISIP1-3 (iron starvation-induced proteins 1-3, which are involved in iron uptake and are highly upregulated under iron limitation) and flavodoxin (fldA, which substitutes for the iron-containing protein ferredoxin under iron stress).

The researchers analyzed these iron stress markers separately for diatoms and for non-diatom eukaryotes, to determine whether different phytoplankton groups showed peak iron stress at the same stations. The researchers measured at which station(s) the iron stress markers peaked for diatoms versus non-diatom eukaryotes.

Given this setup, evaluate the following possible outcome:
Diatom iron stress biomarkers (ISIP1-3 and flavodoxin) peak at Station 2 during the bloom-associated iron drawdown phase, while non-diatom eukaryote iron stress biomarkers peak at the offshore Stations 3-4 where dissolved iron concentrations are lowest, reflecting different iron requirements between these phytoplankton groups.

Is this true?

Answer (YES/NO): NO